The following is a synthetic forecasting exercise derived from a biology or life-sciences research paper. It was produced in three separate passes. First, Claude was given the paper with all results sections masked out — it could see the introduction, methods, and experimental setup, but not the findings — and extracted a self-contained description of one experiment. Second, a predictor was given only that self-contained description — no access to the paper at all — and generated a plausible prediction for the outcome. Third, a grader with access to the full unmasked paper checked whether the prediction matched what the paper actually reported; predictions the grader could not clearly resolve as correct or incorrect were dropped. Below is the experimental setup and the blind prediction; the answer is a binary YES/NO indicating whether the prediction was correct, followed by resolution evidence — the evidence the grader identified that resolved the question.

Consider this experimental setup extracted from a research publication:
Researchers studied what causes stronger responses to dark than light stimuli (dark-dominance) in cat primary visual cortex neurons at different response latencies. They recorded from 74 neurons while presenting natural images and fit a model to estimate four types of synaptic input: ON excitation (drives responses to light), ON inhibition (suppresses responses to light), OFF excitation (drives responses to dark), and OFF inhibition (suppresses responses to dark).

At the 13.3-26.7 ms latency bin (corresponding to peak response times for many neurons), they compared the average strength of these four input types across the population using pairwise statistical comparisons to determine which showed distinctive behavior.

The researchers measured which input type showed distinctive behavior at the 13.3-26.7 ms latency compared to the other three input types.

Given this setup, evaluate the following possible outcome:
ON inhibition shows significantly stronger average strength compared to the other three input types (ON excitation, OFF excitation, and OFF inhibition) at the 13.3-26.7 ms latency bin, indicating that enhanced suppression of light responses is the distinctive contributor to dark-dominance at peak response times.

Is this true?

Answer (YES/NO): NO